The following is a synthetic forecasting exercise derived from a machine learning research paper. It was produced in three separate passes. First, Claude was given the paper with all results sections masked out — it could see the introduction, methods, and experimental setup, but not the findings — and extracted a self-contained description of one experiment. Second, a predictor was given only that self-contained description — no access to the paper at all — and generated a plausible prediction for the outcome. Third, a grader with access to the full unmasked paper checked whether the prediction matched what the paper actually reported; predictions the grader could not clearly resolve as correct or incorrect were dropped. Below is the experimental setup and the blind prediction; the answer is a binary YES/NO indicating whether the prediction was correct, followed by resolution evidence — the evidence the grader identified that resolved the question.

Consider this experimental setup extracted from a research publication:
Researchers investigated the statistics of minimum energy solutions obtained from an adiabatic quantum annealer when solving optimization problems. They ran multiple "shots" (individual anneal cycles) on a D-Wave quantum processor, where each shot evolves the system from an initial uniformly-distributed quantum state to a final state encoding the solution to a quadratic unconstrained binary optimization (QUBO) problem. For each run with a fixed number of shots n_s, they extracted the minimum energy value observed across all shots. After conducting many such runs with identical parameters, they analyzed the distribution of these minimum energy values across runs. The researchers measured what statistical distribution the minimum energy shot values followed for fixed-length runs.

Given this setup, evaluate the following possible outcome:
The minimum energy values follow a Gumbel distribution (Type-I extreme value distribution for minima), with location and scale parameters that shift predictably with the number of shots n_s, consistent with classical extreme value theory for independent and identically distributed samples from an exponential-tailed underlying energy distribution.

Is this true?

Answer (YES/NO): NO